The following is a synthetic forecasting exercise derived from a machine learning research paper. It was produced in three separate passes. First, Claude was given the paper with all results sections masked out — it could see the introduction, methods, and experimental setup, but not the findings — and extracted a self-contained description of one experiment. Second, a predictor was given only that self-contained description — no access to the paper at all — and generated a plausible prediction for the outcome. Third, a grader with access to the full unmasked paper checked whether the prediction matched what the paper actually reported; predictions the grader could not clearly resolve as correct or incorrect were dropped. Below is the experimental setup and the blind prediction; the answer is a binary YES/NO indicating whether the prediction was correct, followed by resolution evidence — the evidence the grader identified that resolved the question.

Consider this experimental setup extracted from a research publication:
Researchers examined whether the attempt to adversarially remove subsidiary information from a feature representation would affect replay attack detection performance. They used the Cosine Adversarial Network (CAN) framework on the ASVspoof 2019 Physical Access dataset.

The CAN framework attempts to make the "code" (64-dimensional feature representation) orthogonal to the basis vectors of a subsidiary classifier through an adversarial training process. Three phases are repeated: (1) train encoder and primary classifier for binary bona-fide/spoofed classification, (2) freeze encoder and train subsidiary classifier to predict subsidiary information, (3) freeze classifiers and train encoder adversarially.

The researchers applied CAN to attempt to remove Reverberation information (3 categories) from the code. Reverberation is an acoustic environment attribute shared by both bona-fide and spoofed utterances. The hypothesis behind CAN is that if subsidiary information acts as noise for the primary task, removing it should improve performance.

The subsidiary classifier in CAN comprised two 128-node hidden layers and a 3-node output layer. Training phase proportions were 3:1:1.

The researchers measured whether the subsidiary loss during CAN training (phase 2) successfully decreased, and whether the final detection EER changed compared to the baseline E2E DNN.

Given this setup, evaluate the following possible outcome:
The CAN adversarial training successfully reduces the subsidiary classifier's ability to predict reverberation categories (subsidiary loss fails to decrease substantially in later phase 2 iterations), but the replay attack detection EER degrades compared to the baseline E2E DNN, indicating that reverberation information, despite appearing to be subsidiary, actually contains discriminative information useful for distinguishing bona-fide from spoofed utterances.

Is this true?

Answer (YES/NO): NO